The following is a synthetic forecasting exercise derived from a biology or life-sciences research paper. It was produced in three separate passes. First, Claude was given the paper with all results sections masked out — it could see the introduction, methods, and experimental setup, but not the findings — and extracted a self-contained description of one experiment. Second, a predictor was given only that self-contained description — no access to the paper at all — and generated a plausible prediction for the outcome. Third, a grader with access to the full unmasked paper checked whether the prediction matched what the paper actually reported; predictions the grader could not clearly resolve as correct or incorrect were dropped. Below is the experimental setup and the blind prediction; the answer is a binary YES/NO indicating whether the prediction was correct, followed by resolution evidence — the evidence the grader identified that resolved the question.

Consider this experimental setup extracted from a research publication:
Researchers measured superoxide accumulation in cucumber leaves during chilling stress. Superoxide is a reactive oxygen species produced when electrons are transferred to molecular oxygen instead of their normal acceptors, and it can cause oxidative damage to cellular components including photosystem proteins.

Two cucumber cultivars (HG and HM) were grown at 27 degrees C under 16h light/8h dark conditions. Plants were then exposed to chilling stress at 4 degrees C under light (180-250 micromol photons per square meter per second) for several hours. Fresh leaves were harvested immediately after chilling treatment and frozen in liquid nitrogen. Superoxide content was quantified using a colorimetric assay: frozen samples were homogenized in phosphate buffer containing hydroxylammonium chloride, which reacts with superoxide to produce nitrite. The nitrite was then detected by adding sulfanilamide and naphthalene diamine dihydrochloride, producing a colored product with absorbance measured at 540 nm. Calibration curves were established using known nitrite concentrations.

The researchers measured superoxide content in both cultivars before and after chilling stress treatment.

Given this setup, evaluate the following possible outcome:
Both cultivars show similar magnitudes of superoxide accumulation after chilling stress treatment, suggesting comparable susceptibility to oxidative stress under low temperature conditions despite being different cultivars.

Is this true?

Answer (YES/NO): NO